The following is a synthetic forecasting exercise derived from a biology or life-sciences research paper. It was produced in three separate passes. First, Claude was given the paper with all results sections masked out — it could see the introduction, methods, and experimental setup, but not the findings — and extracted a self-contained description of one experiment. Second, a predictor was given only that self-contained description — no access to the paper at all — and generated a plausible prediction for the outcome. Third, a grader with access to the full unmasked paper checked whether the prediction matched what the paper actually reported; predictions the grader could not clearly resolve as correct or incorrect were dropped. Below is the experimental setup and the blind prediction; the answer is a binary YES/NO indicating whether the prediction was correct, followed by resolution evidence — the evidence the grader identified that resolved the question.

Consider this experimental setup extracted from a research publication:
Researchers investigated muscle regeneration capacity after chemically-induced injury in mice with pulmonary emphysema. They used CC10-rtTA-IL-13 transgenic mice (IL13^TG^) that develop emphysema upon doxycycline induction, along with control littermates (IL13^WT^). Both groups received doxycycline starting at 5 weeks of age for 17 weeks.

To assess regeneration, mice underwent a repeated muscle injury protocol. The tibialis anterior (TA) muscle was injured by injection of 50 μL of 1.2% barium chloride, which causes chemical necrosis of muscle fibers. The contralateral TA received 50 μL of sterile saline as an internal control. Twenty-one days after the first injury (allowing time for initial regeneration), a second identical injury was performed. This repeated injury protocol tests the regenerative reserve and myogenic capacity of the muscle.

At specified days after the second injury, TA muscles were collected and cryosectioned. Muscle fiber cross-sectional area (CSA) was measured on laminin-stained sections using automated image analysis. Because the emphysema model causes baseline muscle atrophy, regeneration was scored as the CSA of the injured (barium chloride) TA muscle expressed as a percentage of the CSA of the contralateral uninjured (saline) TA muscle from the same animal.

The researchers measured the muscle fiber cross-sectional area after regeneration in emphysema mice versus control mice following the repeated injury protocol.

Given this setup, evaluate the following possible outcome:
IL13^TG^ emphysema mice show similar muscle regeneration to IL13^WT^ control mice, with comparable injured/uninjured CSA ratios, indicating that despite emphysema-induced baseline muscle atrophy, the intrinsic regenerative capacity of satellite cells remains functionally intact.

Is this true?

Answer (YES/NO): NO